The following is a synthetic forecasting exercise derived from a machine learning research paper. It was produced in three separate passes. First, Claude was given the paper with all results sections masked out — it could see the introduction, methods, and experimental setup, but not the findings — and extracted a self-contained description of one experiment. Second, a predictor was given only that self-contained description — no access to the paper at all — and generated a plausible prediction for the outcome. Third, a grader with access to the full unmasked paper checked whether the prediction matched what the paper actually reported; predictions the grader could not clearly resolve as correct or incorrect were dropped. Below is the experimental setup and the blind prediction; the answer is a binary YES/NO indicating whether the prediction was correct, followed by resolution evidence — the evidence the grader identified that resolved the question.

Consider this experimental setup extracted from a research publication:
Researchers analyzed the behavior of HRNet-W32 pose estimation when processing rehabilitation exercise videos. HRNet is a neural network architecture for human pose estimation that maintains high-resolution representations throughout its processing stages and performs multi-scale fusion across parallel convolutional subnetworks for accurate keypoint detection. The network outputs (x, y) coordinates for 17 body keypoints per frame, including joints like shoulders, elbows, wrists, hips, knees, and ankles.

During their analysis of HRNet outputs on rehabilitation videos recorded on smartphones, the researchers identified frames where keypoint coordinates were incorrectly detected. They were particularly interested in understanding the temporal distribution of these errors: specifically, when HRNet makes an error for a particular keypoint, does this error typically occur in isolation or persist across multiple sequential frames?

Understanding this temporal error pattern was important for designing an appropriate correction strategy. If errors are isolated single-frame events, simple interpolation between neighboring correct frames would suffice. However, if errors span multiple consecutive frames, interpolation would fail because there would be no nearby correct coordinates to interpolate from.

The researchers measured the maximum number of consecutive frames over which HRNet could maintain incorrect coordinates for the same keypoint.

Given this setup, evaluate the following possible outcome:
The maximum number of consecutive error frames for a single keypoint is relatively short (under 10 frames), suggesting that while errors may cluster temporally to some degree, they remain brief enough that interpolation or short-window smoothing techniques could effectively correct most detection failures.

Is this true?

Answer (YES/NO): NO